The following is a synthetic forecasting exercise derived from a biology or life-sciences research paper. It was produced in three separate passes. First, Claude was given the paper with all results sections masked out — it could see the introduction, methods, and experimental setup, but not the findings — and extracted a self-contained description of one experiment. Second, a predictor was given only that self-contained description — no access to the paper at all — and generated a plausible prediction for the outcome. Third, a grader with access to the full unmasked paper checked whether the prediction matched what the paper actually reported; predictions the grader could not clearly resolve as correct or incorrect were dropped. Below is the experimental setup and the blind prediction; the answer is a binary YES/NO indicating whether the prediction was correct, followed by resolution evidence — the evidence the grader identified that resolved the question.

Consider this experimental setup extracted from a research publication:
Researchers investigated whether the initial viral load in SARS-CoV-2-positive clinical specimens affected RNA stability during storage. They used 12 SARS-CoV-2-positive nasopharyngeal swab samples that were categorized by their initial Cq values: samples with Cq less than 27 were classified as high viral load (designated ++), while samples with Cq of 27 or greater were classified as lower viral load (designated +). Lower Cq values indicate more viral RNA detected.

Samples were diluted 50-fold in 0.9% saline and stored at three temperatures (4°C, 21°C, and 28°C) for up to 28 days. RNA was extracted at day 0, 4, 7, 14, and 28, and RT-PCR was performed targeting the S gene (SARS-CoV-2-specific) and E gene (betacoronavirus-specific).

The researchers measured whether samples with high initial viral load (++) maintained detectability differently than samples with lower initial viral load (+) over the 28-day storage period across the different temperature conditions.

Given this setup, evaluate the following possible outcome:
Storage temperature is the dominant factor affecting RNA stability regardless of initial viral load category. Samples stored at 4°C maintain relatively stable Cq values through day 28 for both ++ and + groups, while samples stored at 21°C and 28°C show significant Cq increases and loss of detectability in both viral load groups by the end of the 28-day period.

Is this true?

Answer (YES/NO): NO